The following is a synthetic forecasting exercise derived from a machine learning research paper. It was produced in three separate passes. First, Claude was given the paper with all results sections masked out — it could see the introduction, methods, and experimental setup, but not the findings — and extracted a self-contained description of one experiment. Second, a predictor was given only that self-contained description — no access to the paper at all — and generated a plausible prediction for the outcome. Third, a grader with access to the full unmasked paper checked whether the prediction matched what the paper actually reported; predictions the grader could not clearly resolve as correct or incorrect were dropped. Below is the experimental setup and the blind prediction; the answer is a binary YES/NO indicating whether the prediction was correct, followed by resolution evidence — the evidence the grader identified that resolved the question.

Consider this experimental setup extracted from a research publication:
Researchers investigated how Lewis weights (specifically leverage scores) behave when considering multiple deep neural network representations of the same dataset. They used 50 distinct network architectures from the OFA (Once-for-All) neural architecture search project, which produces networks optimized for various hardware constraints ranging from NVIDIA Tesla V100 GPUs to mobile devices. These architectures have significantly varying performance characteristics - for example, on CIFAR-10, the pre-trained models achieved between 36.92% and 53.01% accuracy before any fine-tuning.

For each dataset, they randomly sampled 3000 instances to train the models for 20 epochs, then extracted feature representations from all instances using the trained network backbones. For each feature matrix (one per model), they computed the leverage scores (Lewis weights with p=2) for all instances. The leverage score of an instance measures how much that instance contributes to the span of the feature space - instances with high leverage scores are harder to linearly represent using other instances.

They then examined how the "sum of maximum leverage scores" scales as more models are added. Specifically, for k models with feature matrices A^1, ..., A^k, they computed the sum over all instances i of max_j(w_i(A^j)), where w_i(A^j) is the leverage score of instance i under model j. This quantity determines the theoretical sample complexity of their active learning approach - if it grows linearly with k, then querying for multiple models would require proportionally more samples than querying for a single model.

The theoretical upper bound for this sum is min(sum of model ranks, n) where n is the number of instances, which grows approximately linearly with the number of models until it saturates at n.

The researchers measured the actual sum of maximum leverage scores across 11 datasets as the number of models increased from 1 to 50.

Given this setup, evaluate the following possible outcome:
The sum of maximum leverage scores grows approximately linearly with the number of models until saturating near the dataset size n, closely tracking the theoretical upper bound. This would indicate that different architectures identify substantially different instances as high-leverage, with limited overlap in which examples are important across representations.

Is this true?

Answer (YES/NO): NO